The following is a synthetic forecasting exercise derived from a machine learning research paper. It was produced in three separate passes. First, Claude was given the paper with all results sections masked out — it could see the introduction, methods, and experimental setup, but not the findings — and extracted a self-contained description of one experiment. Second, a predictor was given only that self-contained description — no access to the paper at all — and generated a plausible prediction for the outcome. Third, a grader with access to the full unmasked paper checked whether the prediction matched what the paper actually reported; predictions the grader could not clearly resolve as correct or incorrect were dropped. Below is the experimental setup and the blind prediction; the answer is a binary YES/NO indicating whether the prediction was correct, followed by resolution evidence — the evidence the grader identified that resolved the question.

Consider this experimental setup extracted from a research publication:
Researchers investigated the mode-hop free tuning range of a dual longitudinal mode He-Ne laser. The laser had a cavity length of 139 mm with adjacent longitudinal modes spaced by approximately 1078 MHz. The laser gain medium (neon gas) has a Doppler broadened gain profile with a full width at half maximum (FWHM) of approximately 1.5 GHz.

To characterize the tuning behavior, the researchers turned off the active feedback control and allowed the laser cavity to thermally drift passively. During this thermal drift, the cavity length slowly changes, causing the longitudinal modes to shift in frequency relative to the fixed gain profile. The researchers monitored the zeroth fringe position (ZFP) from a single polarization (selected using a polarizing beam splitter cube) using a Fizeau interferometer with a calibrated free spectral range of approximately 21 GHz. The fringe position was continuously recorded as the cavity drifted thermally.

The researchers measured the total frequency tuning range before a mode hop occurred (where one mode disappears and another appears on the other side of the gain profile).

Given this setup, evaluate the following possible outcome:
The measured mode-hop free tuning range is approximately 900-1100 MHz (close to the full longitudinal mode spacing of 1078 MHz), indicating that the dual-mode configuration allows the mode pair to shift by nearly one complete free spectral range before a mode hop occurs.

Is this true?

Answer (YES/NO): NO